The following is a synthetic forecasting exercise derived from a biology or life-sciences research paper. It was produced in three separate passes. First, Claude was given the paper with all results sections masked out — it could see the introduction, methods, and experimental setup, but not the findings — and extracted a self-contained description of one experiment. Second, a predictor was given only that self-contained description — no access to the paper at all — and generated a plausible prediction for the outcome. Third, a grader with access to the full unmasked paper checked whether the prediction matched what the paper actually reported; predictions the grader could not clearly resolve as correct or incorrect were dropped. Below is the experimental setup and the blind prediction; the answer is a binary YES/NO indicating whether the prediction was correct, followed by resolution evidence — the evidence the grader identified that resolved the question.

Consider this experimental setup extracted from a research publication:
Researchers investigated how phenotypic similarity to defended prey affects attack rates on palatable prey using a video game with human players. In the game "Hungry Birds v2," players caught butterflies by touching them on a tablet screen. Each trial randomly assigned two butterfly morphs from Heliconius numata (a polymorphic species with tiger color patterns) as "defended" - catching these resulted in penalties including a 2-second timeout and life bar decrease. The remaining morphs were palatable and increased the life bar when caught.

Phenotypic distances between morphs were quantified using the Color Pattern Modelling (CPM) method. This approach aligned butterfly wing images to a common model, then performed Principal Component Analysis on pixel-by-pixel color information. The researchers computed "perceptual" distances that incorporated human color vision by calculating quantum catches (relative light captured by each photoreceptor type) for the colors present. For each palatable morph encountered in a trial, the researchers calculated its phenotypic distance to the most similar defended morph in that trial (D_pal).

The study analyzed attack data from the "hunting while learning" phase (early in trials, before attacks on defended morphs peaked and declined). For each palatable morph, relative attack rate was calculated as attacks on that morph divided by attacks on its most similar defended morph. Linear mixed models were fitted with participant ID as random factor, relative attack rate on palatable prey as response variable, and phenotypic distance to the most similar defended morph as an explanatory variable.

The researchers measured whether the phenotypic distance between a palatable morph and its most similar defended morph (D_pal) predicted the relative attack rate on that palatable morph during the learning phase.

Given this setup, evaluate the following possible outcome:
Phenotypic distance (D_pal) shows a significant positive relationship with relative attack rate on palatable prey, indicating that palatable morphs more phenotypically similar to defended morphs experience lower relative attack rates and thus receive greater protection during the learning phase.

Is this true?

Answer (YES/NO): YES